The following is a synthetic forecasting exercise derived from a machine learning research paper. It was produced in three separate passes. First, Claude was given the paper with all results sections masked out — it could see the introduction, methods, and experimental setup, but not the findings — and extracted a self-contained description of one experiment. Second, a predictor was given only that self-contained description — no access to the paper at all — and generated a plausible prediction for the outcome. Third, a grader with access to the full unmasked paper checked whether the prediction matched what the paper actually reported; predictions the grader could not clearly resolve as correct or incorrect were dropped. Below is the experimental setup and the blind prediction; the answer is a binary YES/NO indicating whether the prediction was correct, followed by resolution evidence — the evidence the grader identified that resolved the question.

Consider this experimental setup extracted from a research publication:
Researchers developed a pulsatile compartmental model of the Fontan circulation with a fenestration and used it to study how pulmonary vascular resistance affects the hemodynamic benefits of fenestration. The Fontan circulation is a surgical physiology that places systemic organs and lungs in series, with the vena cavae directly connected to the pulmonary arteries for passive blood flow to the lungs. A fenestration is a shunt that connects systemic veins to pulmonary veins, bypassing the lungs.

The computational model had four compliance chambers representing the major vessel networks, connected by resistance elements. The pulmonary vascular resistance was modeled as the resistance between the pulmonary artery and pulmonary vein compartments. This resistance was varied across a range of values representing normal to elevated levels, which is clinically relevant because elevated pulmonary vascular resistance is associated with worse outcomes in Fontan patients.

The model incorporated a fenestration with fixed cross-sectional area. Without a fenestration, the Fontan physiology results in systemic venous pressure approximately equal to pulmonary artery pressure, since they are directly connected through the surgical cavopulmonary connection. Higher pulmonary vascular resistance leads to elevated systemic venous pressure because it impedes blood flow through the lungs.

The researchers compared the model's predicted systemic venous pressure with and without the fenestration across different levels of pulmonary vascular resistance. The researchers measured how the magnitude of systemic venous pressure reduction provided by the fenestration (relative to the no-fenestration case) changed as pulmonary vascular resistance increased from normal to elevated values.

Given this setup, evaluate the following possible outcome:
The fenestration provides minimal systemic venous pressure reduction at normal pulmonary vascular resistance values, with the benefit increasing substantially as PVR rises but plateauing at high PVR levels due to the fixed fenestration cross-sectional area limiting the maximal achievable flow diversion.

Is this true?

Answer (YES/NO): NO